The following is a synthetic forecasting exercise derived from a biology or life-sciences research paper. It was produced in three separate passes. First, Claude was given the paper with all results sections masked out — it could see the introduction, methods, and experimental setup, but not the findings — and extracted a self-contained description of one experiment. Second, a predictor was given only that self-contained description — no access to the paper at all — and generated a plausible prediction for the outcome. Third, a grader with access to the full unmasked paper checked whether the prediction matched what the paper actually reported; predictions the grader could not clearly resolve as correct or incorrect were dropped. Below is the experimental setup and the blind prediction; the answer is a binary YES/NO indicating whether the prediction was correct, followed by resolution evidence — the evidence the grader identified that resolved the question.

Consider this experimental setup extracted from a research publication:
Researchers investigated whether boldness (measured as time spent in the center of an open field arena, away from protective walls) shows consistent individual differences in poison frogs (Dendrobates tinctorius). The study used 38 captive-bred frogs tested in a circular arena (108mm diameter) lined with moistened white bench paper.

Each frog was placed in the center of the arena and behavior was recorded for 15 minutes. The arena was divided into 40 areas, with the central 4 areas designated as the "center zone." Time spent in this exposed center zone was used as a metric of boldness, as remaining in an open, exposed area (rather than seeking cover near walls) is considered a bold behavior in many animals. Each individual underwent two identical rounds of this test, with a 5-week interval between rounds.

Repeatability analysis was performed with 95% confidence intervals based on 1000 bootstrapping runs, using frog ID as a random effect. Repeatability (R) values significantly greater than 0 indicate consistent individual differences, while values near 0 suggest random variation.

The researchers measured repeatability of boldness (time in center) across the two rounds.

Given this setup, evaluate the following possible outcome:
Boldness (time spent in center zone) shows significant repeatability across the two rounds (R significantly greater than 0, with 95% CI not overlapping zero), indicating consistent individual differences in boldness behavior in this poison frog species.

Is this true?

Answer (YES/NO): NO